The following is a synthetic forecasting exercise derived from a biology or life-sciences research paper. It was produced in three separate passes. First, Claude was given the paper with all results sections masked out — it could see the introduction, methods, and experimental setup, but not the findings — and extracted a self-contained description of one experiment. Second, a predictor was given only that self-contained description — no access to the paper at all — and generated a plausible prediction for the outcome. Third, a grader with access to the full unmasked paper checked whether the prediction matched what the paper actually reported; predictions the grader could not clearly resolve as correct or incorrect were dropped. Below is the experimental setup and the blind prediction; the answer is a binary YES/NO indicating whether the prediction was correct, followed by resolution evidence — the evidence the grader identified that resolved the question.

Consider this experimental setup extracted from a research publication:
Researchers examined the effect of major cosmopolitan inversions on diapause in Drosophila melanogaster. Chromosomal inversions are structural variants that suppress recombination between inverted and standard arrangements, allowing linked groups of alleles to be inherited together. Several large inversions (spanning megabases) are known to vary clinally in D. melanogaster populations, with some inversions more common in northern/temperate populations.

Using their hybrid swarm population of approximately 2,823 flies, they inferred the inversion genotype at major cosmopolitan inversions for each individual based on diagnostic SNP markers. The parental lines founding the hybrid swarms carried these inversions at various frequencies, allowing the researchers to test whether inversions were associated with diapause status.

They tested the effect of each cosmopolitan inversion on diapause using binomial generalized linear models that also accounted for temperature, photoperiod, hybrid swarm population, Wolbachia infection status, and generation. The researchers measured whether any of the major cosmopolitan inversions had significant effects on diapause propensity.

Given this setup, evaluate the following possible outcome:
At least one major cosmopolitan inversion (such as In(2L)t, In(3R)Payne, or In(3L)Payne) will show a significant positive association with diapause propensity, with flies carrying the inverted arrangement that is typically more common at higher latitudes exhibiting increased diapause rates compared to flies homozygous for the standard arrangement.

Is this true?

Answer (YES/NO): NO